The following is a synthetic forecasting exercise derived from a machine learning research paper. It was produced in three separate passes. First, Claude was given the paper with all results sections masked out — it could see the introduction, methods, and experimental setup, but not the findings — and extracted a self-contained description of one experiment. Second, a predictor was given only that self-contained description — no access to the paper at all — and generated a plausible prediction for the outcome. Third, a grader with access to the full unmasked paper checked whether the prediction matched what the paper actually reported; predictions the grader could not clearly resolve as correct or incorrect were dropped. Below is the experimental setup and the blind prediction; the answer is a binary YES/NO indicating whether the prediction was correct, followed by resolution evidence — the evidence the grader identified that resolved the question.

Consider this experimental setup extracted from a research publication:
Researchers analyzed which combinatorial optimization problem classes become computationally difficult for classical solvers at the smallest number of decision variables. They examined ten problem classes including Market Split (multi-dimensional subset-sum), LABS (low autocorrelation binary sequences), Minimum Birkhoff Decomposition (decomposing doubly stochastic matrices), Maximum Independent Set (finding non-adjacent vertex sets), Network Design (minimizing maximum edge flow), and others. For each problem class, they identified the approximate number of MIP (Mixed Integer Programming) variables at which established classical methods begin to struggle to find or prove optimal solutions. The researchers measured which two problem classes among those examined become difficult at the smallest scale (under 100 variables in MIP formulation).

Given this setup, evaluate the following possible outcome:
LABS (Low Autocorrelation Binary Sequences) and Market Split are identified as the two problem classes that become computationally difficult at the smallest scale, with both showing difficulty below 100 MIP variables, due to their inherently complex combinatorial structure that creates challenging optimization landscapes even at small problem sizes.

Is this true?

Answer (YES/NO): YES